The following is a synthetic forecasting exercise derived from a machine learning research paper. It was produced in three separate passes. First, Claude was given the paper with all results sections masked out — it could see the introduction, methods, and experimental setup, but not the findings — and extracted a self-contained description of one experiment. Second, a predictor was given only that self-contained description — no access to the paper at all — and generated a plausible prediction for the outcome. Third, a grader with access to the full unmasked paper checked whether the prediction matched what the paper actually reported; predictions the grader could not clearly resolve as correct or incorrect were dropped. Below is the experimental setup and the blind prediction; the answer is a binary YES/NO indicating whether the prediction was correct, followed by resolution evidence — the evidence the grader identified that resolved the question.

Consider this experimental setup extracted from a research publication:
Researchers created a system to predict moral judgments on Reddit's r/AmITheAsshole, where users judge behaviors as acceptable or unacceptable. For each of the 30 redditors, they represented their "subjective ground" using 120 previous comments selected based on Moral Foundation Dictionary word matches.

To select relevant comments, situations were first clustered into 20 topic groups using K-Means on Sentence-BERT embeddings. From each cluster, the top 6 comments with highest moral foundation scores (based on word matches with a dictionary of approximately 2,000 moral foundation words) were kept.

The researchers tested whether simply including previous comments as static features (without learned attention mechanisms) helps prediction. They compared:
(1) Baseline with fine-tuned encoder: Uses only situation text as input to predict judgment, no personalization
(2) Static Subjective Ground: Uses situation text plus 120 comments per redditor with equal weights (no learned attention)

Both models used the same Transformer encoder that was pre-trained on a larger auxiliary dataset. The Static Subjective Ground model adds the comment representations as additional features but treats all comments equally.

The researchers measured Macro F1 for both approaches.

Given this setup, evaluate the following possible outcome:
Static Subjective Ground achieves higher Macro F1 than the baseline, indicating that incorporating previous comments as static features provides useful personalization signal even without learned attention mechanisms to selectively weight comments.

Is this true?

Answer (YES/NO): YES